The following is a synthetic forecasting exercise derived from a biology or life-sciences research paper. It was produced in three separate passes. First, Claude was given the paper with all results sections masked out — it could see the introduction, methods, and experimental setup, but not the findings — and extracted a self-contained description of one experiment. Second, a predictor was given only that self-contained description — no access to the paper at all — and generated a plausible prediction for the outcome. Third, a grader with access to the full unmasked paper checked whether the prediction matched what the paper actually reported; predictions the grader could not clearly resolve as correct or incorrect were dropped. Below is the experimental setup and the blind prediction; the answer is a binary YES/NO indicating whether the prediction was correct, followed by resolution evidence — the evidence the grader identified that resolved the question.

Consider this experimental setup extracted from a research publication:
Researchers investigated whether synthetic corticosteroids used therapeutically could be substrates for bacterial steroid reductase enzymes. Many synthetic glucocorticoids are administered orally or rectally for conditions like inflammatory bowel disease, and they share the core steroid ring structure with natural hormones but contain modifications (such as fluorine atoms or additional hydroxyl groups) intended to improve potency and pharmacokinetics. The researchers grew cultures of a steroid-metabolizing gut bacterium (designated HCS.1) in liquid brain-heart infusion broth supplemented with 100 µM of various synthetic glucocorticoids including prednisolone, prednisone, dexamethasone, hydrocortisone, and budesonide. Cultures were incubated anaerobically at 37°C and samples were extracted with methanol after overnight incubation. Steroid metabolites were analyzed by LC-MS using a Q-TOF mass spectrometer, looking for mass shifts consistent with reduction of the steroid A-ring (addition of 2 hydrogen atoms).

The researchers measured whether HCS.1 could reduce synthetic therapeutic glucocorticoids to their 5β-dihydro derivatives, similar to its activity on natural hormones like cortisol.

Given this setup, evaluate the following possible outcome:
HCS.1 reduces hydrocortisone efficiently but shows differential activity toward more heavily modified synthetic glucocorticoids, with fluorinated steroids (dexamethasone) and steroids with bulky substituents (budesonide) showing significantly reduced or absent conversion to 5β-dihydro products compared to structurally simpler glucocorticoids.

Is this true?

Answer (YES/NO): NO